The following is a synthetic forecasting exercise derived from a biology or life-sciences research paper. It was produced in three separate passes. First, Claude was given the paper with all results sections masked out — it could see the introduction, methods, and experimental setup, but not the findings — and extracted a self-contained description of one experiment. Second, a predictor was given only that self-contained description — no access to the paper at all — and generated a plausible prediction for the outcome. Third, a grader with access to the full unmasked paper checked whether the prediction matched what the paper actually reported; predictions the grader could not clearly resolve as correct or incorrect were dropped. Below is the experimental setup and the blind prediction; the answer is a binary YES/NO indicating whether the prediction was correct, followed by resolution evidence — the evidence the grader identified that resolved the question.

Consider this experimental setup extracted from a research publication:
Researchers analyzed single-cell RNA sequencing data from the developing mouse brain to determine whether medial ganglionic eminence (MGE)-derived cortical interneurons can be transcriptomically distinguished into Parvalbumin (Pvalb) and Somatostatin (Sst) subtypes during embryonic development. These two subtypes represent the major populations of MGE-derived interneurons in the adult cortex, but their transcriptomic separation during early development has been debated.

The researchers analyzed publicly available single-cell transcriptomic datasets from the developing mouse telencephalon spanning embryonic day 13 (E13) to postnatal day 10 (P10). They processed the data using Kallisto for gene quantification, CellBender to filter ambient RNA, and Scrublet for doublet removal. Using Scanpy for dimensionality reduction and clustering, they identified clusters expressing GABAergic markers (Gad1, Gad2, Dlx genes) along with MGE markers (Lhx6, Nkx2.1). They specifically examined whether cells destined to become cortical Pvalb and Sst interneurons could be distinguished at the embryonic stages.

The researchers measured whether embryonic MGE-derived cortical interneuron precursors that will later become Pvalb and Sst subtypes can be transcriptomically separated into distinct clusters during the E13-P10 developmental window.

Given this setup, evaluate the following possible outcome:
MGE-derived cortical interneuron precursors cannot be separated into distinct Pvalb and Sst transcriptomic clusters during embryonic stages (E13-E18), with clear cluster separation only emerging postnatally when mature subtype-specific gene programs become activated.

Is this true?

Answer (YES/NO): YES